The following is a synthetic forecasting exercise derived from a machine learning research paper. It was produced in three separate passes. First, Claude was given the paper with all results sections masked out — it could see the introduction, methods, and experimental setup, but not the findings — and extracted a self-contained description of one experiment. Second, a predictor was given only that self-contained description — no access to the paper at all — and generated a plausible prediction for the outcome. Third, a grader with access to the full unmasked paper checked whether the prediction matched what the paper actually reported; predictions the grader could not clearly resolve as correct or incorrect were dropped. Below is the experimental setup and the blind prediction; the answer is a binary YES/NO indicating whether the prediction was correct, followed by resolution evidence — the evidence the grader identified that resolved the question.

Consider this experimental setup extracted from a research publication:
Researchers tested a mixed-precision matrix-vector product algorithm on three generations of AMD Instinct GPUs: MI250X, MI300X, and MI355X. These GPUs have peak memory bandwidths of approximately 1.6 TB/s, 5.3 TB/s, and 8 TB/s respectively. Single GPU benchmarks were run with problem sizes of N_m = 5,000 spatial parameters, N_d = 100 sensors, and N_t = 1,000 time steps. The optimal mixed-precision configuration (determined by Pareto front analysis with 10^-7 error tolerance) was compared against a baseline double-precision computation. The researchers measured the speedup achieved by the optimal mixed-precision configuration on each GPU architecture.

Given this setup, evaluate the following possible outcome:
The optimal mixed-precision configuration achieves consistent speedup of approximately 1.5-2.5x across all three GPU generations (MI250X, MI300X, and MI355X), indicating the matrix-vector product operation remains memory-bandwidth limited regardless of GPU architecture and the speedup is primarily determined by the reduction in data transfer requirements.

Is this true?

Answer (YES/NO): NO